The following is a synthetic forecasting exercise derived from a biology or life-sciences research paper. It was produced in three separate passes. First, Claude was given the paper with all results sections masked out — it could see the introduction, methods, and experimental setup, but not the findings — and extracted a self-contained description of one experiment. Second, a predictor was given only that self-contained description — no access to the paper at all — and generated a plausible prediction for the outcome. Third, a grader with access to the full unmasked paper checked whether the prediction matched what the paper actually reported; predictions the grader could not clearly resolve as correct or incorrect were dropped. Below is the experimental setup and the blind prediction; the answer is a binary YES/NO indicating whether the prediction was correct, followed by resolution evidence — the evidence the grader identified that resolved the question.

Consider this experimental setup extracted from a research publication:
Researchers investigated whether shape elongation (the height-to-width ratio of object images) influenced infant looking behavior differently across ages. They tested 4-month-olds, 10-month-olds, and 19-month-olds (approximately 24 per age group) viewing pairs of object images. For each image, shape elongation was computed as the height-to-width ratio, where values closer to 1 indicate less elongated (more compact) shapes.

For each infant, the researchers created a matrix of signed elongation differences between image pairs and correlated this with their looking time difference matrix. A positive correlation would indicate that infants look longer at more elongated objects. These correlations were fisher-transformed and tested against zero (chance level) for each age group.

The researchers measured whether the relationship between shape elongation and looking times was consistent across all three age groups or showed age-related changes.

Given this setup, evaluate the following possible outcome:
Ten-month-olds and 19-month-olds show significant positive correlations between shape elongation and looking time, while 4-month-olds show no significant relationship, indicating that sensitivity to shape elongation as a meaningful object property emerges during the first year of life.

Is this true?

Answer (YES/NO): NO